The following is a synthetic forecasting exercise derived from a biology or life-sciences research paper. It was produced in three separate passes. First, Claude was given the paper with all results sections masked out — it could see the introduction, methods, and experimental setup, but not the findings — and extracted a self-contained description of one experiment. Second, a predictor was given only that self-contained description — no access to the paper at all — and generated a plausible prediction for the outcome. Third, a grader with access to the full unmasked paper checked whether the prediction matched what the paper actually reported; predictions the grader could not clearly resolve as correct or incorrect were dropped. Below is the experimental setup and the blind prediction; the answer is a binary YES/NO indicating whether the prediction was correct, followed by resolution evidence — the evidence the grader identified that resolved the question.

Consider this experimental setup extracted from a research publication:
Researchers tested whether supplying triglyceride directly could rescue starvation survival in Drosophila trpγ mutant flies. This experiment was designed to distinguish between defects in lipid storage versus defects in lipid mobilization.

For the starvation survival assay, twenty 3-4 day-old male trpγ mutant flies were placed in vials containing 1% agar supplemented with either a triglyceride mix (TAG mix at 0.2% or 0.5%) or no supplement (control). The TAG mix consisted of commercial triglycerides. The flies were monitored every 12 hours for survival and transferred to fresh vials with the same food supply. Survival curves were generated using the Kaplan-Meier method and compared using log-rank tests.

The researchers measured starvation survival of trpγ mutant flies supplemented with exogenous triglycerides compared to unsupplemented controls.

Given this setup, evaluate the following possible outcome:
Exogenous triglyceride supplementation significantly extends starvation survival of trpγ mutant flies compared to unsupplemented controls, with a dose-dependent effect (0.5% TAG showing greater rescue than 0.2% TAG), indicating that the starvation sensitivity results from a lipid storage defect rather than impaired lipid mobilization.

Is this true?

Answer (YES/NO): NO